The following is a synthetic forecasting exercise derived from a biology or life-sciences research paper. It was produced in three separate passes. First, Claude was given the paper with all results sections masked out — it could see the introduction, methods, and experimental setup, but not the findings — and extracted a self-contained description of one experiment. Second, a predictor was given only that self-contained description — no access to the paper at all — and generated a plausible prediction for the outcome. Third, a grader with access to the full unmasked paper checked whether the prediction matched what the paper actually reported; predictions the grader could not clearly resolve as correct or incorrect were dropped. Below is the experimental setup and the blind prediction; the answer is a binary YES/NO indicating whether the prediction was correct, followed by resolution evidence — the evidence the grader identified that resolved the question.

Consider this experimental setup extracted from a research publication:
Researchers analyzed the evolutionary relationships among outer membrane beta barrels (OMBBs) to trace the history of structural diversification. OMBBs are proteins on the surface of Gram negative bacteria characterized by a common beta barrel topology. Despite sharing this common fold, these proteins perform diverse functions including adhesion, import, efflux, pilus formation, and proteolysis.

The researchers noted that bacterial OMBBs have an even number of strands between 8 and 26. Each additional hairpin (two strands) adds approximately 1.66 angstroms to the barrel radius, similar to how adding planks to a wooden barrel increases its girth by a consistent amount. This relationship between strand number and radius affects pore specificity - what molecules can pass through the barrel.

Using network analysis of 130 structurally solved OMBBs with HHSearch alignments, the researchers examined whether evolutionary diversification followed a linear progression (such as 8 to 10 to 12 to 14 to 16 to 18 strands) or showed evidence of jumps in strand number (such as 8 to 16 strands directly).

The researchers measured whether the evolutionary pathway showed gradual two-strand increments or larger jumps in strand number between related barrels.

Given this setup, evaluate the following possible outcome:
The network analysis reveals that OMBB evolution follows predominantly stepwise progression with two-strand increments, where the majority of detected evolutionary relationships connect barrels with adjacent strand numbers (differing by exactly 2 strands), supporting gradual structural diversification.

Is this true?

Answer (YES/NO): NO